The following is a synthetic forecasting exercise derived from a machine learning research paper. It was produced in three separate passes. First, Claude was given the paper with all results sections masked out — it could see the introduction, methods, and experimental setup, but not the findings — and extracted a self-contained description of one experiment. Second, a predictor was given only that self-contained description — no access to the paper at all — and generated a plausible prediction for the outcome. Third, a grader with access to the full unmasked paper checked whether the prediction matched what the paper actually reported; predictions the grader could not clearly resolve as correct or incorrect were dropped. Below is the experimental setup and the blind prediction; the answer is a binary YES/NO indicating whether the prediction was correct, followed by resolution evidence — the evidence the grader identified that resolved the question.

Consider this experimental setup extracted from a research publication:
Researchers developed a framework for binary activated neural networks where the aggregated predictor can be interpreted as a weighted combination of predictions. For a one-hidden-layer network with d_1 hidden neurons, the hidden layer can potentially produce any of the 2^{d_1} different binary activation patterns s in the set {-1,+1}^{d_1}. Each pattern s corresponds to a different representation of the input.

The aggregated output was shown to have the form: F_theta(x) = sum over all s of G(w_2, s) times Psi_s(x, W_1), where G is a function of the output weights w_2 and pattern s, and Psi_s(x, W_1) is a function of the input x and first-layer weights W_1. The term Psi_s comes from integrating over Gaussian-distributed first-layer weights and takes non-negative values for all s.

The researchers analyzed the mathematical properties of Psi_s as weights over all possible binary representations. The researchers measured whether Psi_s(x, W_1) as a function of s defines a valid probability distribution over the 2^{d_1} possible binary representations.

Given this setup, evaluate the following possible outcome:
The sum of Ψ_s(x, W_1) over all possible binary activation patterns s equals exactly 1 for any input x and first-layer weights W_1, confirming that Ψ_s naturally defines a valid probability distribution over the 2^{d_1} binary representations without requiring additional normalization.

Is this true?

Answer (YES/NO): YES